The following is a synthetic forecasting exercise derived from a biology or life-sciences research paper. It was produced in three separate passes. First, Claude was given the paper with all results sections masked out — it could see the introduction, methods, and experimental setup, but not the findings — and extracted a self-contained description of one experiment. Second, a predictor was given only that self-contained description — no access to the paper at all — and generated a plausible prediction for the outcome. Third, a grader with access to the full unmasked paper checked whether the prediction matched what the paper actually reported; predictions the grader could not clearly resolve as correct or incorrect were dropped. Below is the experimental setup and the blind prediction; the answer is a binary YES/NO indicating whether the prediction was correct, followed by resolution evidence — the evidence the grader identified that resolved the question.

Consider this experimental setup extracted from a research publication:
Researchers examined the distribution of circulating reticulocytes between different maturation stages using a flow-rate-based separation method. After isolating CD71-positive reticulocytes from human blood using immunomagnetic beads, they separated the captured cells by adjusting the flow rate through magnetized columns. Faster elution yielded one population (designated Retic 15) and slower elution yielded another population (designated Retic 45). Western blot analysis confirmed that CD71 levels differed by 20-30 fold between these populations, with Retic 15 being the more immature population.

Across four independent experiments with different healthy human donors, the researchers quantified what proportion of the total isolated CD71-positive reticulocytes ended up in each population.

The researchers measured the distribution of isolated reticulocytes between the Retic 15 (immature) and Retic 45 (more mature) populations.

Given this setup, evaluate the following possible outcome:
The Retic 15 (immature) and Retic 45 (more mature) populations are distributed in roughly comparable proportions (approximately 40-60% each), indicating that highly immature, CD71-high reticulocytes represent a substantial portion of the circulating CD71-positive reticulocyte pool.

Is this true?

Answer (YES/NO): NO